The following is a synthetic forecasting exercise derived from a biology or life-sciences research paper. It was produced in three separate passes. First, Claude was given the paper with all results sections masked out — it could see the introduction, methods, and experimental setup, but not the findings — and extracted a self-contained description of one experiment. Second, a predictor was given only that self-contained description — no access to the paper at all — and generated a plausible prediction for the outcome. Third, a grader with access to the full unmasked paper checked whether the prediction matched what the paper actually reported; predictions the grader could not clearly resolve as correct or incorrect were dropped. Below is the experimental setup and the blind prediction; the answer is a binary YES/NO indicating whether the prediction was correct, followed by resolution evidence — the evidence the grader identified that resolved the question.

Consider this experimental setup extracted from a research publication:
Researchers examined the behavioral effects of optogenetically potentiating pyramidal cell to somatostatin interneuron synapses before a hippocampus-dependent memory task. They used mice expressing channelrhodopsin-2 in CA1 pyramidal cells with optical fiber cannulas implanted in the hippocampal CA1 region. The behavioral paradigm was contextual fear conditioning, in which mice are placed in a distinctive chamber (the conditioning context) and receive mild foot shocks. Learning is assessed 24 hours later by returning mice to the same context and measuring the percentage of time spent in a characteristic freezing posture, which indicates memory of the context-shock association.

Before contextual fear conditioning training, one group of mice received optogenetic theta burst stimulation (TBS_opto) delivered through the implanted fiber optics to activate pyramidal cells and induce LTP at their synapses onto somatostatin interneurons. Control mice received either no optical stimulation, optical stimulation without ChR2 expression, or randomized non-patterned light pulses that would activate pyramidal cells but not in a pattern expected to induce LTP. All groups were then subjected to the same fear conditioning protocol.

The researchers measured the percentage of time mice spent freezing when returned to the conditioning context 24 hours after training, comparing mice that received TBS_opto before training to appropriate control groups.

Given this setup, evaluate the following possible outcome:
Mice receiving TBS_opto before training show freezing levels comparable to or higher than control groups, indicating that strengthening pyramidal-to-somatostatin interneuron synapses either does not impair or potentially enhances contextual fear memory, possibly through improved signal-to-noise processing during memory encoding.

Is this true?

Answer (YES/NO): NO